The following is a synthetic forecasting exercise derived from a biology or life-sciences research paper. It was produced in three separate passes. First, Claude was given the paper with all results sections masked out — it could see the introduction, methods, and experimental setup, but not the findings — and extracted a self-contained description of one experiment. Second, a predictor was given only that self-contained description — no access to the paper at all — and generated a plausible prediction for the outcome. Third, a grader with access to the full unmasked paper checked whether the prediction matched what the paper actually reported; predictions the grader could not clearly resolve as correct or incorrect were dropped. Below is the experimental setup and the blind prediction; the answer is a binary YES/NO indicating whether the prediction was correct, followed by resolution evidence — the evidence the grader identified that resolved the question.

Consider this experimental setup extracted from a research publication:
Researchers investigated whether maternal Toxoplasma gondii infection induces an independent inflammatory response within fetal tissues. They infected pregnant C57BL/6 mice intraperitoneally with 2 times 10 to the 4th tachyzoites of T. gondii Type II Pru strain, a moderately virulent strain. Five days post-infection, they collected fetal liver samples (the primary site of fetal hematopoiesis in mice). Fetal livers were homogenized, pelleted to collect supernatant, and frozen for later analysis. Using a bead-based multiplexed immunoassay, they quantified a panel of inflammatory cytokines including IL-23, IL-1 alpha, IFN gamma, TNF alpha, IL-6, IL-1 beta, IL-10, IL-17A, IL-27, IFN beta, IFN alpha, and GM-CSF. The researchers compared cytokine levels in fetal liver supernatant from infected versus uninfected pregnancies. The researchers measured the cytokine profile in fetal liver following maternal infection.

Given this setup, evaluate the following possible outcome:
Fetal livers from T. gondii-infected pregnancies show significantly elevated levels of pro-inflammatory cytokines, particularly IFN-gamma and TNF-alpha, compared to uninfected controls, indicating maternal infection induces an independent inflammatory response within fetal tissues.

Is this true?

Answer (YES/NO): NO